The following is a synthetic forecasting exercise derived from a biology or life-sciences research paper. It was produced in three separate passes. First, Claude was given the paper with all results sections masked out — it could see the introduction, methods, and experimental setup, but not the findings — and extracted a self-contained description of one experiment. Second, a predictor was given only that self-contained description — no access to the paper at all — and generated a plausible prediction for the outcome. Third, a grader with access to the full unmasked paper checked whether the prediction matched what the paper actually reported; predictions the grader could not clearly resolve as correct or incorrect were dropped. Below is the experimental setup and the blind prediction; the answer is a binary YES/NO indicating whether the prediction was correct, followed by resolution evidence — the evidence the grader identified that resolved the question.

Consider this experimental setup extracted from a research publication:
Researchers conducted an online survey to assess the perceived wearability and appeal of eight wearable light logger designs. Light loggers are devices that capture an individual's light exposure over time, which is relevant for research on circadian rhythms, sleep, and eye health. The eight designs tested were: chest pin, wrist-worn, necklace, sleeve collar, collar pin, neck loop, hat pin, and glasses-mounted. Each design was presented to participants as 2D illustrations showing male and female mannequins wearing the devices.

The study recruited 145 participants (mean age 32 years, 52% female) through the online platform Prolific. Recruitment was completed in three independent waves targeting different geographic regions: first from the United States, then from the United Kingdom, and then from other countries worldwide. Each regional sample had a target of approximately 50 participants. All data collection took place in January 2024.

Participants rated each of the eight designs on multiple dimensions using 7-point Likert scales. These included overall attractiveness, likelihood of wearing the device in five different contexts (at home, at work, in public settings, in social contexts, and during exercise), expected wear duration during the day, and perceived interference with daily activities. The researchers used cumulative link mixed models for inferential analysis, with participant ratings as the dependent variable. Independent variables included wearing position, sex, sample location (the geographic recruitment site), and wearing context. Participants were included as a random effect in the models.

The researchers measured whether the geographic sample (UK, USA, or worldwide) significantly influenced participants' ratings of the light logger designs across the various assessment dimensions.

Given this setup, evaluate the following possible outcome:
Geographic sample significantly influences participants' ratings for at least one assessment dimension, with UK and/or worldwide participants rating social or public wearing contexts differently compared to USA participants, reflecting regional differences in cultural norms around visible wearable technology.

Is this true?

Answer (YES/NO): NO